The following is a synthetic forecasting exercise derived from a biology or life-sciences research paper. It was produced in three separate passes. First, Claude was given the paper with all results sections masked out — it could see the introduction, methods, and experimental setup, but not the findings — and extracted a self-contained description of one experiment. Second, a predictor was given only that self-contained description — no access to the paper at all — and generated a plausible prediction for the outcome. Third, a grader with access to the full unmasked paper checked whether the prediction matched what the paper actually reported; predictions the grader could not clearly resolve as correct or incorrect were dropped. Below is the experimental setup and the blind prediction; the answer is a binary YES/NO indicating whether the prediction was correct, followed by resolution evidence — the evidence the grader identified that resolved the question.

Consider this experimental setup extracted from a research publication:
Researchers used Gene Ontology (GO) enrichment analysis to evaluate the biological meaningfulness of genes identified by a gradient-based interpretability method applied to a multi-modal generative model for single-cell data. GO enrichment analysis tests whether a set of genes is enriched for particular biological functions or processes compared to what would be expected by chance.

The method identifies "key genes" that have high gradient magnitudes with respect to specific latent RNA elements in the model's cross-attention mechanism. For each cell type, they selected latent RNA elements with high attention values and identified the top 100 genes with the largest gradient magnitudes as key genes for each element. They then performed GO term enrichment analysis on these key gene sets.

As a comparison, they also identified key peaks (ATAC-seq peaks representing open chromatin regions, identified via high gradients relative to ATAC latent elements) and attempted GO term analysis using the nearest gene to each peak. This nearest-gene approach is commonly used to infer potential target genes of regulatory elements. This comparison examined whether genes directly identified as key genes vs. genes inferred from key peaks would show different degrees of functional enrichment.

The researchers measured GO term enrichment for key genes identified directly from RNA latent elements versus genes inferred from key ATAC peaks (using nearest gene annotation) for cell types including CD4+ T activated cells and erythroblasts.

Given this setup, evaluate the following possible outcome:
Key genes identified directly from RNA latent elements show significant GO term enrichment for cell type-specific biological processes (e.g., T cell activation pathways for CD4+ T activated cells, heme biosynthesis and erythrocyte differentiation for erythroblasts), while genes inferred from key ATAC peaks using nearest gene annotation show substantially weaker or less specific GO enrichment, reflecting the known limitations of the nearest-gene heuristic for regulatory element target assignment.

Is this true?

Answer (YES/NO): YES